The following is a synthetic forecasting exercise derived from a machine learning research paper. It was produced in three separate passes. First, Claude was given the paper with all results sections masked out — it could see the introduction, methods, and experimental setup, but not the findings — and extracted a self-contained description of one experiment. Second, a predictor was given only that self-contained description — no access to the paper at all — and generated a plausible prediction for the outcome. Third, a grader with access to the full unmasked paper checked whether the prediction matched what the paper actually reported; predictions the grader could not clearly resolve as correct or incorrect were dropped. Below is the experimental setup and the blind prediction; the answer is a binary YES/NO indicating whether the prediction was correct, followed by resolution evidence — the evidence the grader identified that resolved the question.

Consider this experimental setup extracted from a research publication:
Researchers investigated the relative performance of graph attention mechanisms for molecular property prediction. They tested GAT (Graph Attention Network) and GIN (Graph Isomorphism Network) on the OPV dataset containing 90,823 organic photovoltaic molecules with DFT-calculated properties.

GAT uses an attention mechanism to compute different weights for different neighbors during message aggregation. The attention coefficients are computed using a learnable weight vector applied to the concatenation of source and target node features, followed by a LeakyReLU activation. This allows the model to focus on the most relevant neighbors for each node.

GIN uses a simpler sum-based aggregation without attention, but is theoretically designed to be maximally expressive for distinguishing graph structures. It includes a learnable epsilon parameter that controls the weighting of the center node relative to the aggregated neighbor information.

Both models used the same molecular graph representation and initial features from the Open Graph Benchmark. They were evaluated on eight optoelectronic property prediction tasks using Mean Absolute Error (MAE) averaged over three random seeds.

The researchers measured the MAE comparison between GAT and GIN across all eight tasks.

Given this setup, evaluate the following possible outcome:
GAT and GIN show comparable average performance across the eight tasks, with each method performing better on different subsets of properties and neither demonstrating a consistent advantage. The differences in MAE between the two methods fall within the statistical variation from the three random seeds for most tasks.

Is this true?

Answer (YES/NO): NO